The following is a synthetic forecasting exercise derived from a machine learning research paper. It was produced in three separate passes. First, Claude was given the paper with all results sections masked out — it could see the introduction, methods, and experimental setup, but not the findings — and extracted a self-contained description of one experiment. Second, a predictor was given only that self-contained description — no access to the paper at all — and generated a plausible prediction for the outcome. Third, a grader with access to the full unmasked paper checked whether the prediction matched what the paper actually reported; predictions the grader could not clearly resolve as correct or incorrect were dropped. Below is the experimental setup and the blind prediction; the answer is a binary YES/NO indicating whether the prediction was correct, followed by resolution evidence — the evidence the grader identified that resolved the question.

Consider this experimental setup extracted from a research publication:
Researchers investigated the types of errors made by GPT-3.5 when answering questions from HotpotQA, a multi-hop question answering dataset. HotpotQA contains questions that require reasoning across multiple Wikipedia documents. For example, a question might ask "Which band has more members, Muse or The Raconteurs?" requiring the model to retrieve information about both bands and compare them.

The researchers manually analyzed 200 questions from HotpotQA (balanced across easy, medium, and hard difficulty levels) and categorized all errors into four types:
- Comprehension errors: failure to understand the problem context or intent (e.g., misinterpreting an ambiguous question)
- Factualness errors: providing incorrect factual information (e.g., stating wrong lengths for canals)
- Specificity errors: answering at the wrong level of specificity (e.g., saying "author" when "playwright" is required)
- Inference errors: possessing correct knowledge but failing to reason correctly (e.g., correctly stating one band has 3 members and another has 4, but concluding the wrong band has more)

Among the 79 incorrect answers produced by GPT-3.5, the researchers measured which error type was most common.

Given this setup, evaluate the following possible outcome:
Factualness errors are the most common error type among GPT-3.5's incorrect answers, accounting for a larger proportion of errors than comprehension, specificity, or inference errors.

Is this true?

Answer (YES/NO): YES